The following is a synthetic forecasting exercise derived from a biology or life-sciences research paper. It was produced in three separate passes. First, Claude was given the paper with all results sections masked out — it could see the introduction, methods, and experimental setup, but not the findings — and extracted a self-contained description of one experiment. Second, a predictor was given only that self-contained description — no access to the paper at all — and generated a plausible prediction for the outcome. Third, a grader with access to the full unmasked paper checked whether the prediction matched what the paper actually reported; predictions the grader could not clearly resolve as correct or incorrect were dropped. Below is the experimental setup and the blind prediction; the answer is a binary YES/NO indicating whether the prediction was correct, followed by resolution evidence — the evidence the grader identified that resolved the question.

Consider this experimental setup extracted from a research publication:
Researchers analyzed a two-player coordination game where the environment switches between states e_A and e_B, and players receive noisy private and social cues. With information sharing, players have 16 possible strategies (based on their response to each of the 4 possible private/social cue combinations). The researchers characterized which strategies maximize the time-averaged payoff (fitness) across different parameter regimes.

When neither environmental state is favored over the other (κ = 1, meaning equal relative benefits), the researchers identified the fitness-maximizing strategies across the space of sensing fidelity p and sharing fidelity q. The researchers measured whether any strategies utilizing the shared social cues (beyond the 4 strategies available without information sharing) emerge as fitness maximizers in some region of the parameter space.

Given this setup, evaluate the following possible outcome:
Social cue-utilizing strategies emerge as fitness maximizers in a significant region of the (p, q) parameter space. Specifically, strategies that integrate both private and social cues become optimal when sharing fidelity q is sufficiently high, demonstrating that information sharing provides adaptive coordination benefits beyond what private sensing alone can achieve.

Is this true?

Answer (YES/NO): YES